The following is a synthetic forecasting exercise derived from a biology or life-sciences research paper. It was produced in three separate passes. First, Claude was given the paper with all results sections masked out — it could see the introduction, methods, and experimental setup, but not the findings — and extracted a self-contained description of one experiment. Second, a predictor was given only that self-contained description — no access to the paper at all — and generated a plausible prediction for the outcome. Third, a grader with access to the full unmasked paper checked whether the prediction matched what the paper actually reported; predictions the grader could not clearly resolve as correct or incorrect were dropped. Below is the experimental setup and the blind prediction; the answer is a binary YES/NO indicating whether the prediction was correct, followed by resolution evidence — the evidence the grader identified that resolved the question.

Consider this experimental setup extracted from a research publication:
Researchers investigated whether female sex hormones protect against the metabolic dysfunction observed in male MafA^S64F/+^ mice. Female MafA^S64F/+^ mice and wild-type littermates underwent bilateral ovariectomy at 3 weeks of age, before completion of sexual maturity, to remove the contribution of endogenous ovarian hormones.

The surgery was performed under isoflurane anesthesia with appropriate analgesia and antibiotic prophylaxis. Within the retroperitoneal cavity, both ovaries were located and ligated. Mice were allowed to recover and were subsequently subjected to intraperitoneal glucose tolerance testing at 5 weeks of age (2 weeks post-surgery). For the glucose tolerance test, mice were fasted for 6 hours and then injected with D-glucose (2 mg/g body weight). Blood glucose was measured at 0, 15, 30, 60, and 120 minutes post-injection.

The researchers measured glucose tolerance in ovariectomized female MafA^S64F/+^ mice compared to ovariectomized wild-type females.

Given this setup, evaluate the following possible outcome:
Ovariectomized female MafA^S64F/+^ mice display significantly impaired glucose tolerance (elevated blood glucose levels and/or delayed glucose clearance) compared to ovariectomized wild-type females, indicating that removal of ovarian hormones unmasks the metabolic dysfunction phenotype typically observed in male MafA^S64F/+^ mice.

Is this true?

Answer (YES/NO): NO